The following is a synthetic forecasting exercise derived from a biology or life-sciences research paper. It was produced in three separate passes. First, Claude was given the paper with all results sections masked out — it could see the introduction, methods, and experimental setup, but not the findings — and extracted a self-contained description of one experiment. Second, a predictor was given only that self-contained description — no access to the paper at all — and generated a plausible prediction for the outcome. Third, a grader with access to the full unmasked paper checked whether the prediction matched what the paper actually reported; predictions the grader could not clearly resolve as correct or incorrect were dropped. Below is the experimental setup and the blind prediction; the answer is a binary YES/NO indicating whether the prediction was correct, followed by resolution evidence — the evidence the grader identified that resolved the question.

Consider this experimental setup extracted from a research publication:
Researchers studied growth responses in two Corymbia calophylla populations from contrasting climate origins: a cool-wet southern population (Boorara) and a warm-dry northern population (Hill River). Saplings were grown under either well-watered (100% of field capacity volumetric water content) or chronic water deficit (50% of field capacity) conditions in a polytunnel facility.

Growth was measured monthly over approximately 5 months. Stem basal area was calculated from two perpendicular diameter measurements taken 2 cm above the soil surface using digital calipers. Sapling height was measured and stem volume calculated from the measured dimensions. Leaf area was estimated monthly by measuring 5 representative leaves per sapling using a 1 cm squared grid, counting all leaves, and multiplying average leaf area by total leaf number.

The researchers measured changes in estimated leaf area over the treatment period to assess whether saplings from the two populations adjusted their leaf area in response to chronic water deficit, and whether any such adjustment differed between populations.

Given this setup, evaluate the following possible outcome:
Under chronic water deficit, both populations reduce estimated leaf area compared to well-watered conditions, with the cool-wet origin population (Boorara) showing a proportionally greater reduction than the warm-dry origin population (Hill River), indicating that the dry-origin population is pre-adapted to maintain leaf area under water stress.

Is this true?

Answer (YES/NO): NO